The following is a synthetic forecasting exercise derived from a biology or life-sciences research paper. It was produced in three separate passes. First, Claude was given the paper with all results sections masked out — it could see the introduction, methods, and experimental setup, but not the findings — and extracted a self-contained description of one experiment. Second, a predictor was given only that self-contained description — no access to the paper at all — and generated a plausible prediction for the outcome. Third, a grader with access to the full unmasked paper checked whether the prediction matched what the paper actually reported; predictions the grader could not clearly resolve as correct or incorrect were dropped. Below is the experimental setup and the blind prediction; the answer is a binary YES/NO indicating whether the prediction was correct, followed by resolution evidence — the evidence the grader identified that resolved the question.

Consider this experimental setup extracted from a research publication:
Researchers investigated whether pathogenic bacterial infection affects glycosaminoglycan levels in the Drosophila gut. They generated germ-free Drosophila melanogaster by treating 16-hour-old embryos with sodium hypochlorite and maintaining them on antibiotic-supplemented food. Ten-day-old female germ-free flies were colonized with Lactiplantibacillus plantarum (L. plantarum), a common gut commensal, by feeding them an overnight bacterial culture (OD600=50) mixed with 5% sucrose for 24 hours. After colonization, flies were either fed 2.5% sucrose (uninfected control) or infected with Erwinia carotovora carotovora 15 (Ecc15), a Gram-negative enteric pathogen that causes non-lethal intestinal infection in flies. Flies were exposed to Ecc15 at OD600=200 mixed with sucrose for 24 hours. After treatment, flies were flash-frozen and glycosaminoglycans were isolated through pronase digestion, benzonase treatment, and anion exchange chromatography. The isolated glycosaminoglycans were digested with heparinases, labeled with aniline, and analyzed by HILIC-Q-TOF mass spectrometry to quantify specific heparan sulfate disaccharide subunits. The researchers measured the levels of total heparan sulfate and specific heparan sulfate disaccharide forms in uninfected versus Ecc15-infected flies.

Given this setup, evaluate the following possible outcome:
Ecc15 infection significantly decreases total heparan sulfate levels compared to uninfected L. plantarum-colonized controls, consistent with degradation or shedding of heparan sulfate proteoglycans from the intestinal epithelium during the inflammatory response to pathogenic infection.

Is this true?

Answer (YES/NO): NO